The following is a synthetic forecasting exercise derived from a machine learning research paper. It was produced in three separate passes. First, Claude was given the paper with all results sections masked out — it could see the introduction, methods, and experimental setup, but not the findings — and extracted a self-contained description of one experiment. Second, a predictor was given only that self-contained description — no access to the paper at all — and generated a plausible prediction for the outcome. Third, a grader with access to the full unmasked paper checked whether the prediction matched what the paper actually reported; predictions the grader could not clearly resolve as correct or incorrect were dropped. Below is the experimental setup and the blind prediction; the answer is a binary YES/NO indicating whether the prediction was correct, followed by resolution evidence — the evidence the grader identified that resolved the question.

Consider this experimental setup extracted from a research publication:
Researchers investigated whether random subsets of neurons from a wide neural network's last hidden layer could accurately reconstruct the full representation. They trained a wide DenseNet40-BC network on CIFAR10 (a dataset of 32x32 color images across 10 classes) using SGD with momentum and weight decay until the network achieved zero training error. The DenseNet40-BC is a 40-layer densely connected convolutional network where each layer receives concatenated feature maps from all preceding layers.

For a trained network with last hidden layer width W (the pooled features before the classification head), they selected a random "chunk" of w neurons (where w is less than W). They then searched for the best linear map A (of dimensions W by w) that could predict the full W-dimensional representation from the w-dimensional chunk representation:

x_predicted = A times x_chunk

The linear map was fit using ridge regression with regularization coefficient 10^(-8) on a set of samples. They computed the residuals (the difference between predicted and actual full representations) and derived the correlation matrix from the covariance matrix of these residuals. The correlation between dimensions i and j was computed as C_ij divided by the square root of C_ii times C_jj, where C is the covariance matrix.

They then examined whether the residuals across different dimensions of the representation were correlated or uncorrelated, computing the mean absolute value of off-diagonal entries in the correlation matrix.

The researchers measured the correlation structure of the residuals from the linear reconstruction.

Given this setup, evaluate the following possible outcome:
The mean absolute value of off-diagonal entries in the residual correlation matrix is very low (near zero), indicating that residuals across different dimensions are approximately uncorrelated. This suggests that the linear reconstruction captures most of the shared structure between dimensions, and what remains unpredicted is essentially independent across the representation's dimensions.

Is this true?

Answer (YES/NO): YES